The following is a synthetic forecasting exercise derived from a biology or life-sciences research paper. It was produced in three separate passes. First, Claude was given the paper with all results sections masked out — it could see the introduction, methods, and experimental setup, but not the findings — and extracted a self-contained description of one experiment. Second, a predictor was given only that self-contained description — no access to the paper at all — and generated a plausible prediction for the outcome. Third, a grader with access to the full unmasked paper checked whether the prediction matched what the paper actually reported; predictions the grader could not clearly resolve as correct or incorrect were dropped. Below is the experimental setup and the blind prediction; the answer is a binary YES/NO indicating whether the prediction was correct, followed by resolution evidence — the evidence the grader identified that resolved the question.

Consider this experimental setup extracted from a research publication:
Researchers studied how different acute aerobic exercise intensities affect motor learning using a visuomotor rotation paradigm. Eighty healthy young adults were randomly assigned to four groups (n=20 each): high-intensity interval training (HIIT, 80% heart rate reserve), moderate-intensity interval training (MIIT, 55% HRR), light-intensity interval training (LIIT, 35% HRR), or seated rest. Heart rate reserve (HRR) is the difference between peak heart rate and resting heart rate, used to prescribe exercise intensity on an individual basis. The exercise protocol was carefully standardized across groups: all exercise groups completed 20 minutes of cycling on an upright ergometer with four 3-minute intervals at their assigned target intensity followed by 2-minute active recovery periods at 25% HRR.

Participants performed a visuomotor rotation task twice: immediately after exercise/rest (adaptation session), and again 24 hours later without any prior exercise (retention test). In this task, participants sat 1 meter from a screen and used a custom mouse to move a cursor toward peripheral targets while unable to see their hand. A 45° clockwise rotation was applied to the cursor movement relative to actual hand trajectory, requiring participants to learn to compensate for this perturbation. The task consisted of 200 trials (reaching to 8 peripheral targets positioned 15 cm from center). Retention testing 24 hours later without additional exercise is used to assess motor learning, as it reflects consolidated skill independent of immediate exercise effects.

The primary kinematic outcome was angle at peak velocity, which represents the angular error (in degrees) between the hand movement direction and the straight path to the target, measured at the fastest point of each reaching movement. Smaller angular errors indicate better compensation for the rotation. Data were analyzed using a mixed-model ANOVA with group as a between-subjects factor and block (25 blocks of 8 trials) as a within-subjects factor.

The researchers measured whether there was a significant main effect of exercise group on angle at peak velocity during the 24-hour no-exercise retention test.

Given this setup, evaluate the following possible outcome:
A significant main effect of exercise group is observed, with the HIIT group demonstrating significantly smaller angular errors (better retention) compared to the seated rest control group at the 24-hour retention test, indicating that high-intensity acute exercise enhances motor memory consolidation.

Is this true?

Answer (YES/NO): YES